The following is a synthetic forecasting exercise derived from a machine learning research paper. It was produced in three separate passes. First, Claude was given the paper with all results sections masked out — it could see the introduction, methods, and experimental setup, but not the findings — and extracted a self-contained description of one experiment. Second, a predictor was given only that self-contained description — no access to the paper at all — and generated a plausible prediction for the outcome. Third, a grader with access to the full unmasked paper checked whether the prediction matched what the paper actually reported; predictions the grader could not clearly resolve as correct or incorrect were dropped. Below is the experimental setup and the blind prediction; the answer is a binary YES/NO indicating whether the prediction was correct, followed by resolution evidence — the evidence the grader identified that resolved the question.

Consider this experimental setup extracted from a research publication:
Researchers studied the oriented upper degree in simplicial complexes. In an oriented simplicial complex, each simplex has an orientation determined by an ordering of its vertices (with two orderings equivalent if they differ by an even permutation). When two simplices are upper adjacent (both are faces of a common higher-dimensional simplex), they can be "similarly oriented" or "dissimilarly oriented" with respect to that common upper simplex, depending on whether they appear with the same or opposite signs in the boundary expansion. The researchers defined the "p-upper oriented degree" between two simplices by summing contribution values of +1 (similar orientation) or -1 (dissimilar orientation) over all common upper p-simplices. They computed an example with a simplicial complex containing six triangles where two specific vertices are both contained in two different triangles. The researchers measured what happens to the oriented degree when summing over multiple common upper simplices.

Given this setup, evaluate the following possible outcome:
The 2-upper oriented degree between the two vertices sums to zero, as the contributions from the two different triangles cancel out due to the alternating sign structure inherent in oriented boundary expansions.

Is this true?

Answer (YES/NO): YES